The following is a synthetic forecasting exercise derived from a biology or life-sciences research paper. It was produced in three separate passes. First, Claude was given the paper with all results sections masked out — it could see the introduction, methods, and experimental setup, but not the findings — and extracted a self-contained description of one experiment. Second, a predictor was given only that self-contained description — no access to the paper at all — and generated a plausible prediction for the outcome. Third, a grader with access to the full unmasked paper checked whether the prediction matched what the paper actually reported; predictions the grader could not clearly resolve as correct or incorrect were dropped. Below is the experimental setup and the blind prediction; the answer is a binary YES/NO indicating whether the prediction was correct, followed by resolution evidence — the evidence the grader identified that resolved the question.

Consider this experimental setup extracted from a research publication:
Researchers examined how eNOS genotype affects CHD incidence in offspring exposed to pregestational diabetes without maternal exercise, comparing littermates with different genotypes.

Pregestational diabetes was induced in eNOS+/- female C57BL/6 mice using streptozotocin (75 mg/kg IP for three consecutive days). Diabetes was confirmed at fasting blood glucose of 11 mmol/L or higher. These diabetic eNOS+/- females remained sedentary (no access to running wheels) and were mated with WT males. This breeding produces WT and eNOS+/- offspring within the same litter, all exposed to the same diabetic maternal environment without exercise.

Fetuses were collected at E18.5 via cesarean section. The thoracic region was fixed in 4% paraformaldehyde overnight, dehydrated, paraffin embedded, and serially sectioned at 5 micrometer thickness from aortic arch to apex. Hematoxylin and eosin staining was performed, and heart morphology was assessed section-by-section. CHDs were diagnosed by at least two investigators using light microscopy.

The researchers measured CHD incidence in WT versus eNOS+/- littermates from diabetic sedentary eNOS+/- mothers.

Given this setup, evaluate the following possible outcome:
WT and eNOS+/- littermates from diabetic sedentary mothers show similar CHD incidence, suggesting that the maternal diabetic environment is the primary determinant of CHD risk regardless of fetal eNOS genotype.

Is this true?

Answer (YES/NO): YES